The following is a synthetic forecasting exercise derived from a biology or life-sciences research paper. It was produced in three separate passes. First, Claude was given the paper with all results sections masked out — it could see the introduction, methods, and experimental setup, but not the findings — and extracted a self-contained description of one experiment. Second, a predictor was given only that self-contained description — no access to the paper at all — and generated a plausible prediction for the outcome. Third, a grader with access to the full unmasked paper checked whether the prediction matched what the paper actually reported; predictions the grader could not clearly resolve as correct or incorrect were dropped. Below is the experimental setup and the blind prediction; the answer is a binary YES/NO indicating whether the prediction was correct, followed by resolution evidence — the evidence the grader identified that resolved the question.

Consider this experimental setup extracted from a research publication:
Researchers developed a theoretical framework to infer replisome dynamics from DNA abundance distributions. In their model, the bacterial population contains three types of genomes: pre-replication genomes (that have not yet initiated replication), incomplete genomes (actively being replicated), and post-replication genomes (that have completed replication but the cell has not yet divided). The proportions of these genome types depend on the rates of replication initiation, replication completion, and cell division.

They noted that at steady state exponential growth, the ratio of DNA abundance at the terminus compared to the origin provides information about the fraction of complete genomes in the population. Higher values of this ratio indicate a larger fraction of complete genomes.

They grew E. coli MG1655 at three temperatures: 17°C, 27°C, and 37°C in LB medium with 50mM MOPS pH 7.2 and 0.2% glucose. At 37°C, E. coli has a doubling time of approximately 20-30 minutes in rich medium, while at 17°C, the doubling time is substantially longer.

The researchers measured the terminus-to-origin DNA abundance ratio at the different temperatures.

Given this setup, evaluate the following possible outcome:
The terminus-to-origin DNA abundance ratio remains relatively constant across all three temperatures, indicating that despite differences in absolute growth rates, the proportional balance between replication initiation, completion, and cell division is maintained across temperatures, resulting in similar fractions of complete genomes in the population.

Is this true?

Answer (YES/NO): NO